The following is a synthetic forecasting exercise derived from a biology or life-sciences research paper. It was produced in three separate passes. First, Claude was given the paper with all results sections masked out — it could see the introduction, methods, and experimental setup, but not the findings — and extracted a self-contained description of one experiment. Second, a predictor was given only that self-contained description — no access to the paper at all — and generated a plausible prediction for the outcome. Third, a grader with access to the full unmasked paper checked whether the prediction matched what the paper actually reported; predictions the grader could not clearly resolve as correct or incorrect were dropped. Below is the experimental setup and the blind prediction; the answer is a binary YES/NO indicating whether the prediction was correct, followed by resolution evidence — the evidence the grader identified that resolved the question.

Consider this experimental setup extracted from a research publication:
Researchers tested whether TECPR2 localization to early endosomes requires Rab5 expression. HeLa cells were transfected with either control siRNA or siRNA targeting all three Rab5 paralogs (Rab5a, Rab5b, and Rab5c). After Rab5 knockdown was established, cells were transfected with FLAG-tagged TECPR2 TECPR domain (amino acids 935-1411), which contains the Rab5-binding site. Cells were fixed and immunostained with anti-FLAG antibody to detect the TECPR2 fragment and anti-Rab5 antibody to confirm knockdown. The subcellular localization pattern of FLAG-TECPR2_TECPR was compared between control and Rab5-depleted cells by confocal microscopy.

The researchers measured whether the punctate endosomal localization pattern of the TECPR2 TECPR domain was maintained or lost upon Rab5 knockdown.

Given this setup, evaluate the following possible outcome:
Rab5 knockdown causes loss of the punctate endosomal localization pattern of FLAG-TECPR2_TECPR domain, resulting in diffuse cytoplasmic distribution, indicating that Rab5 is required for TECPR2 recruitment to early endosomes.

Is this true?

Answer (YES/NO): YES